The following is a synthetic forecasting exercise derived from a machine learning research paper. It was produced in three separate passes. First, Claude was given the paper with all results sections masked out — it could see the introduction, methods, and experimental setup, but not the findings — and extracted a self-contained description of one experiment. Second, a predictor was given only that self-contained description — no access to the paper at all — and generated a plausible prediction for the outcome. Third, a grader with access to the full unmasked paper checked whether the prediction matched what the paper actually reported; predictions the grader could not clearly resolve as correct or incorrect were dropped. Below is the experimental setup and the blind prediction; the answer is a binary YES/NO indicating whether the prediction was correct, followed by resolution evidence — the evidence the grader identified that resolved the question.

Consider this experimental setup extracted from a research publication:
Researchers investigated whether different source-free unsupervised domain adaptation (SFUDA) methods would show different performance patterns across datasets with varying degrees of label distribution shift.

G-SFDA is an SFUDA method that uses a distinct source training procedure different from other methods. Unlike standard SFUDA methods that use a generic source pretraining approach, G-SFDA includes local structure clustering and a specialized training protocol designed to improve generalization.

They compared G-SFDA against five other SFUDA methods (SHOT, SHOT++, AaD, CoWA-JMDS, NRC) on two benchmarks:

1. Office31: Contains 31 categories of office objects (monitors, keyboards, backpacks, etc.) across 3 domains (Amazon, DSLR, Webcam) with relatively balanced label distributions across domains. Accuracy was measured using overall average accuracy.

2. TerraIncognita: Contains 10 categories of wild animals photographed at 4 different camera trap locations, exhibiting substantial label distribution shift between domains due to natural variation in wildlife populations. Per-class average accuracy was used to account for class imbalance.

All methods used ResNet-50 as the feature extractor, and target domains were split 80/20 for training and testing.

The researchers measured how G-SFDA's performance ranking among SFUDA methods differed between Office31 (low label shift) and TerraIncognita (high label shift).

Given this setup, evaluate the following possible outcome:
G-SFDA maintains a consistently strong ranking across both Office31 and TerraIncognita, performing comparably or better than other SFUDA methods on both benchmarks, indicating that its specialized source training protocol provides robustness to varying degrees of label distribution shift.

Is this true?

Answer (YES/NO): NO